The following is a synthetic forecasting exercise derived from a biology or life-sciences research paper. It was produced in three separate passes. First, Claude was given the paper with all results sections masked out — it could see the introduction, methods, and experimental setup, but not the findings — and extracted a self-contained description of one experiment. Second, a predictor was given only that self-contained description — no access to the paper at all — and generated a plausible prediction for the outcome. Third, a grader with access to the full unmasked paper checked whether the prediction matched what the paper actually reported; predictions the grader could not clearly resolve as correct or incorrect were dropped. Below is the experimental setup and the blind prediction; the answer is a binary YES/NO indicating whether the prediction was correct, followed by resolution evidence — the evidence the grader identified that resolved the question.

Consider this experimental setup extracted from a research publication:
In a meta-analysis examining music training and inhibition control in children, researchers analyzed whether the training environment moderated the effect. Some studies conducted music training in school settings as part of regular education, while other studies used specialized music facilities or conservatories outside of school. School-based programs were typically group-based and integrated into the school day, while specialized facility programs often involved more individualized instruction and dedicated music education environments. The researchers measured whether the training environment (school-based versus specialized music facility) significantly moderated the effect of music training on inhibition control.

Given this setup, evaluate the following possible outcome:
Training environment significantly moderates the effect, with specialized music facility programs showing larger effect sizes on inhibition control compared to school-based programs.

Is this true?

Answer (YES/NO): NO